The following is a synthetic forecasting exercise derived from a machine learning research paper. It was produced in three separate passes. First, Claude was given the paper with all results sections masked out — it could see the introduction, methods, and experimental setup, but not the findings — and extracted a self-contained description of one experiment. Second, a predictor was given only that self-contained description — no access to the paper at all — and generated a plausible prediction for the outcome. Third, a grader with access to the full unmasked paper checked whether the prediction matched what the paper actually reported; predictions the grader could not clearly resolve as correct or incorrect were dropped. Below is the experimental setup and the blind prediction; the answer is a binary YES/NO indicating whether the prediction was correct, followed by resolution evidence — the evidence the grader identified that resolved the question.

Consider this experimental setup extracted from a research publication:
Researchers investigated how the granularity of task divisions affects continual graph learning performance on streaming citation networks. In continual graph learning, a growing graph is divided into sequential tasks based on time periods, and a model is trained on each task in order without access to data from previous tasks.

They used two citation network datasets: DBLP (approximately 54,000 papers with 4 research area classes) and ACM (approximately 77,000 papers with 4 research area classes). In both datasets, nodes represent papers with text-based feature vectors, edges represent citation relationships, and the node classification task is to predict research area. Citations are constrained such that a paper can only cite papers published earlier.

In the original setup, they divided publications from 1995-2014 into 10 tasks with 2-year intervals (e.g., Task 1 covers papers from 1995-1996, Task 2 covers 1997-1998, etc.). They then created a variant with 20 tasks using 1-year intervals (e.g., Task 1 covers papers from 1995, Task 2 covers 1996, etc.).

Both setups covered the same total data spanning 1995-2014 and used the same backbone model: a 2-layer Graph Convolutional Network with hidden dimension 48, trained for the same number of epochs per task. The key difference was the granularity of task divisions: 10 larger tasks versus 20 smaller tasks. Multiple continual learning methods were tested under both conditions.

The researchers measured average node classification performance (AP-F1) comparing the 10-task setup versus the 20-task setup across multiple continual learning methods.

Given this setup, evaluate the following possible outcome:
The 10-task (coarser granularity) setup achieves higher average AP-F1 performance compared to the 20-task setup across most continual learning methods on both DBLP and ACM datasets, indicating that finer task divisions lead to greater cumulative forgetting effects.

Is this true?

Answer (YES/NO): YES